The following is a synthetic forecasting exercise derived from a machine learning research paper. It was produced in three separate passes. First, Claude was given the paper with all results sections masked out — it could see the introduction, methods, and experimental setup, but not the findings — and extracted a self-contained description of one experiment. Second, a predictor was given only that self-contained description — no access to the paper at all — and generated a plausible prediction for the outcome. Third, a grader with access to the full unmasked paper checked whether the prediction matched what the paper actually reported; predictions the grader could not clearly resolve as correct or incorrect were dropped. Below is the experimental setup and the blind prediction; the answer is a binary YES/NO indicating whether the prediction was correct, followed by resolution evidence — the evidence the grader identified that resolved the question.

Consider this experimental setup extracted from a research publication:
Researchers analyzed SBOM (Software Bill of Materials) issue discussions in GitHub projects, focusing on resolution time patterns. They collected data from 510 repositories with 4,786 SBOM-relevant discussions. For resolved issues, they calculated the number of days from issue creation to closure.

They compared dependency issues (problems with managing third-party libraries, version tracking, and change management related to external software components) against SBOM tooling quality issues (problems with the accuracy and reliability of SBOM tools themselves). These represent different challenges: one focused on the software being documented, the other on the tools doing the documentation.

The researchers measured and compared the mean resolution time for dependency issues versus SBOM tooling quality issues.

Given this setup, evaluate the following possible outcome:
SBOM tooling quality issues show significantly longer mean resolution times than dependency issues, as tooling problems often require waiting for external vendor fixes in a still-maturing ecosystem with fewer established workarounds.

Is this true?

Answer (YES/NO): NO